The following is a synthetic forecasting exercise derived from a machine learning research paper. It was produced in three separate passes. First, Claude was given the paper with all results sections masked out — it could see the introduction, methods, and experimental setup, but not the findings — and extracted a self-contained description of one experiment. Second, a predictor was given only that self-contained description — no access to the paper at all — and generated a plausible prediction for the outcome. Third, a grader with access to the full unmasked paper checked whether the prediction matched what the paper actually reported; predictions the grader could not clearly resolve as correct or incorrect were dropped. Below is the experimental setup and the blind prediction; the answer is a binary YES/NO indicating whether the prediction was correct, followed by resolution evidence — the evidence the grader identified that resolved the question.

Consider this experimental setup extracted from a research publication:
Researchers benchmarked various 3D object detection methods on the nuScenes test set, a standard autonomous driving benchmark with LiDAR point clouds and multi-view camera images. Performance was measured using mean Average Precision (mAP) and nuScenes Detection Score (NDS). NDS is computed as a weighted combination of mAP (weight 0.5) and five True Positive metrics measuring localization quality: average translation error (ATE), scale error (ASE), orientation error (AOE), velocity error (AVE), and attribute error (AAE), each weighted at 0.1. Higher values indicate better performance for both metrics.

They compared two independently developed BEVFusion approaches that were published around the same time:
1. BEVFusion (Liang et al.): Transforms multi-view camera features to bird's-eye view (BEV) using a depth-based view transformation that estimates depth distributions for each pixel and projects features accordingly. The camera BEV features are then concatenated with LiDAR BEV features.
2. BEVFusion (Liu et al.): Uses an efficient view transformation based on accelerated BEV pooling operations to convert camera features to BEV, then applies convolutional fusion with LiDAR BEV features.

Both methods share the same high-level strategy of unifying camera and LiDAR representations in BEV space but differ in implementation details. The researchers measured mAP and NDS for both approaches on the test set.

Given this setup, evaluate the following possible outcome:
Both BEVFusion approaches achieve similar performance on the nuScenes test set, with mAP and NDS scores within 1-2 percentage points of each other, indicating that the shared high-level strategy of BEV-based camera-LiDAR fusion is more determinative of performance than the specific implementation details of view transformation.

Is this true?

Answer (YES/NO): YES